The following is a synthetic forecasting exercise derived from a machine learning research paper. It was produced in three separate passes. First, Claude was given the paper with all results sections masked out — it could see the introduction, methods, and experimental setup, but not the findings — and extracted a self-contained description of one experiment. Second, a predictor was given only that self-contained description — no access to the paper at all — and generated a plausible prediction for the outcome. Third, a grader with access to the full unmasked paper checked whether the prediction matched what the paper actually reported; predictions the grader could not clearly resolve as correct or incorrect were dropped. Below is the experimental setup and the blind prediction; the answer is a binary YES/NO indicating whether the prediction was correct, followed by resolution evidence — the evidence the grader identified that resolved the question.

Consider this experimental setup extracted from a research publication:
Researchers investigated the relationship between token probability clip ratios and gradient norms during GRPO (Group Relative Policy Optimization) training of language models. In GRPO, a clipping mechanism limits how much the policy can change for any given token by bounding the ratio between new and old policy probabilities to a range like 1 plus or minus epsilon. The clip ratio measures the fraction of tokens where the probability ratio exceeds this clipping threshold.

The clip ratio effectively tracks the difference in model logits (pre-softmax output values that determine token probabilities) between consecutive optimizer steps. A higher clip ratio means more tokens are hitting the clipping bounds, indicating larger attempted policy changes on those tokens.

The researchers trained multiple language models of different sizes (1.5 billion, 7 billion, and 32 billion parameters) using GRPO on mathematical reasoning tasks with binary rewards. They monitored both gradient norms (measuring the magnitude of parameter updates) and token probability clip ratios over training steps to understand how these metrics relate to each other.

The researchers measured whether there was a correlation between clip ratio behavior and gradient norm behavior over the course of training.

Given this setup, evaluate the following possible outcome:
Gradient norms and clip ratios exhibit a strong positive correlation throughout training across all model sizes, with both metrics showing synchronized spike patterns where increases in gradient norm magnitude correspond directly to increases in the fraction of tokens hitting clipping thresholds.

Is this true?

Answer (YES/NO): NO